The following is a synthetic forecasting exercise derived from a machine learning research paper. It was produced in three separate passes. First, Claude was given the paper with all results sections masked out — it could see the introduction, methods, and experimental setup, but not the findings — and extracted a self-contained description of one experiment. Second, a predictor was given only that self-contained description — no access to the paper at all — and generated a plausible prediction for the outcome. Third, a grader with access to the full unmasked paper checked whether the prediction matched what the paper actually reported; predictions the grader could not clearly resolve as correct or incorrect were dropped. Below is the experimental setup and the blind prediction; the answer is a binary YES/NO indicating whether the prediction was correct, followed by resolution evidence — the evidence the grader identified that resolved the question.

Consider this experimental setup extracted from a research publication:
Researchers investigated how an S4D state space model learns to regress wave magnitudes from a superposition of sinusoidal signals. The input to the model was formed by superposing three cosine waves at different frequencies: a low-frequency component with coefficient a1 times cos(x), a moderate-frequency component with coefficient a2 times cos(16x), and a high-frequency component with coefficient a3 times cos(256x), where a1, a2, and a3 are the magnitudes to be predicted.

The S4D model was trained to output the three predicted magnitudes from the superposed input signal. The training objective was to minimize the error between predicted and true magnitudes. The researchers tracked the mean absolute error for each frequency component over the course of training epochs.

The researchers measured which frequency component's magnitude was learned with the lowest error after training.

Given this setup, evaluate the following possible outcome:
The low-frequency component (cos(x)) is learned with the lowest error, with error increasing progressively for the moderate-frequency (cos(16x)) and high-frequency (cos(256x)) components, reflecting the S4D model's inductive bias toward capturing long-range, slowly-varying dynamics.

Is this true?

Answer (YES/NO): YES